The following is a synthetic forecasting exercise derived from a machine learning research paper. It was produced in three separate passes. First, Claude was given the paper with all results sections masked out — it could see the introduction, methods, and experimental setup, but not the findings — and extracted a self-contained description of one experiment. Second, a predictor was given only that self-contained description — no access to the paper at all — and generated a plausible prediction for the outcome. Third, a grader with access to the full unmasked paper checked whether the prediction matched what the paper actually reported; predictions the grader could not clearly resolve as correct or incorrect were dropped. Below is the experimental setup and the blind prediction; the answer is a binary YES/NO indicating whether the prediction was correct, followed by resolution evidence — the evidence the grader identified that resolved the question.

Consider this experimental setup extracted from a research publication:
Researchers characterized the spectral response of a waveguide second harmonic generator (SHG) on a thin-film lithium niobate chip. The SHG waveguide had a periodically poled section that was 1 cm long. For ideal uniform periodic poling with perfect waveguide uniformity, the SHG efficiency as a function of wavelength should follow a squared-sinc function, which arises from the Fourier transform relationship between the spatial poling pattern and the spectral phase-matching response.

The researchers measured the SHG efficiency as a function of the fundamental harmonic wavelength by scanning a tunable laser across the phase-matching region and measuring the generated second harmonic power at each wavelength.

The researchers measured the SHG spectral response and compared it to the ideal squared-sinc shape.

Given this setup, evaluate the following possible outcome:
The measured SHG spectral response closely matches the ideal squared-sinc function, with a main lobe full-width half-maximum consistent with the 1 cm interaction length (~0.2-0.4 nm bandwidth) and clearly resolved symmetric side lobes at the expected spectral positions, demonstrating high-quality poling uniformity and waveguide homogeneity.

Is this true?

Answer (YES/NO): NO